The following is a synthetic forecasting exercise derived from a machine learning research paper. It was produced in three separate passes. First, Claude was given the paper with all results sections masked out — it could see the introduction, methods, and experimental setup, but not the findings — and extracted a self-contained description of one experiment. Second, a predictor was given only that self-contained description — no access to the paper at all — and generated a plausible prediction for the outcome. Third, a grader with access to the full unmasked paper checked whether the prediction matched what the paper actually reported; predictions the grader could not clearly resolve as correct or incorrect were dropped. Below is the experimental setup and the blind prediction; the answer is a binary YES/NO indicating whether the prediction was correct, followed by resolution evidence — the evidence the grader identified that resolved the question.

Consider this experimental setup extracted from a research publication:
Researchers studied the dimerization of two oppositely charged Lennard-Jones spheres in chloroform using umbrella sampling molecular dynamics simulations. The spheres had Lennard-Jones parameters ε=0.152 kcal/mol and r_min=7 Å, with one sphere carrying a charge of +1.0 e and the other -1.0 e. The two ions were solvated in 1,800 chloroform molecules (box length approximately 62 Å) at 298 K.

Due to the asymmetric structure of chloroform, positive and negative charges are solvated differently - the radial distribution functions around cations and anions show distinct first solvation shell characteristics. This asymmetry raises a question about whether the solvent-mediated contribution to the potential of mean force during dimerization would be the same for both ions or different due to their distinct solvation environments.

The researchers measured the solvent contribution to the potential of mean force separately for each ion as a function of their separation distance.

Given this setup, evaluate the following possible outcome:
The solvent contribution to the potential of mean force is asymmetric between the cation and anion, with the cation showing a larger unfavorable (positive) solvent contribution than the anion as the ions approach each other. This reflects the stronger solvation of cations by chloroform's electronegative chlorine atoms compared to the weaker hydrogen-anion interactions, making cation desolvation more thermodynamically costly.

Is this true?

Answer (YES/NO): NO